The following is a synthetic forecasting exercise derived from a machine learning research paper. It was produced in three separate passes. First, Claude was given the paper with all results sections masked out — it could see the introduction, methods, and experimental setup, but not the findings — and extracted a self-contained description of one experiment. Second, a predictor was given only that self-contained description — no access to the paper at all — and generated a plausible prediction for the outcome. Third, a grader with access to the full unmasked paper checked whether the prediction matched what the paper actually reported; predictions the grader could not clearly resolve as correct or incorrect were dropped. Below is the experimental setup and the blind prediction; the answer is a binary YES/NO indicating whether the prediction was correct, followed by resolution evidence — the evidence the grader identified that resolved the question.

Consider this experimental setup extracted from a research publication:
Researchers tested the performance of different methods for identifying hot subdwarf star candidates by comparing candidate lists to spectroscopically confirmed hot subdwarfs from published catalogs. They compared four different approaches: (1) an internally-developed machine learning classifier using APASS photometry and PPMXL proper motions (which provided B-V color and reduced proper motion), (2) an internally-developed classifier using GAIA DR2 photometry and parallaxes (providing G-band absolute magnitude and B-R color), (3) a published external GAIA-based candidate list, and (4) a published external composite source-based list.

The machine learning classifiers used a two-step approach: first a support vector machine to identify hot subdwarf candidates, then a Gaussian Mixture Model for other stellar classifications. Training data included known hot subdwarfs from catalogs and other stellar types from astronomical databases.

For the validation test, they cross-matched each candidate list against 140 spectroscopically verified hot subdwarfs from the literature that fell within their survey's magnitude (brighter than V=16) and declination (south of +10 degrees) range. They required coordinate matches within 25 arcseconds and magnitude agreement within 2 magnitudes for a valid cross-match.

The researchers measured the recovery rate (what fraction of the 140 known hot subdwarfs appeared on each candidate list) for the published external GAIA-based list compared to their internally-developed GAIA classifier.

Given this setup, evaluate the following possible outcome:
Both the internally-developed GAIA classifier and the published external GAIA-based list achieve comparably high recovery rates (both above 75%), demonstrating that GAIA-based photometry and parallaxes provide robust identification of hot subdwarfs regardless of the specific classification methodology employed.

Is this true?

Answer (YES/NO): YES